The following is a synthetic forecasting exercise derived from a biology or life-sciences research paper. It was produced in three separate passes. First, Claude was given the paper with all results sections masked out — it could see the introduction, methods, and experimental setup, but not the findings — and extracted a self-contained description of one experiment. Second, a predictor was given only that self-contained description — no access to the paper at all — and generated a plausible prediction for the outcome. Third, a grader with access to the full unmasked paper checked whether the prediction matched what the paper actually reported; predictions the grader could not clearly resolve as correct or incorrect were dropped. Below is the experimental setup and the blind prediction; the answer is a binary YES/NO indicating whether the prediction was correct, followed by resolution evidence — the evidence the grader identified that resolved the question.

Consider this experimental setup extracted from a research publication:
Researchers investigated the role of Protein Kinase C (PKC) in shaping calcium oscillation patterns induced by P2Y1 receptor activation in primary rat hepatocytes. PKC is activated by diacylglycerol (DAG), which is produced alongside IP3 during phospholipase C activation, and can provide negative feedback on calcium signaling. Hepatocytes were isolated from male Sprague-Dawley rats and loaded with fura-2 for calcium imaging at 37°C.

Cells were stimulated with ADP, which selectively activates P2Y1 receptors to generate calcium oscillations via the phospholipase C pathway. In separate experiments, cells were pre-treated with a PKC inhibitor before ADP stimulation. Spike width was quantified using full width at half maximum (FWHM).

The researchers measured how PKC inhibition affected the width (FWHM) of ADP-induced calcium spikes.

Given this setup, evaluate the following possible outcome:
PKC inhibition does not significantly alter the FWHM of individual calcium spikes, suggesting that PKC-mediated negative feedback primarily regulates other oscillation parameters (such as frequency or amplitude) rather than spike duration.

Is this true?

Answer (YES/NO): NO